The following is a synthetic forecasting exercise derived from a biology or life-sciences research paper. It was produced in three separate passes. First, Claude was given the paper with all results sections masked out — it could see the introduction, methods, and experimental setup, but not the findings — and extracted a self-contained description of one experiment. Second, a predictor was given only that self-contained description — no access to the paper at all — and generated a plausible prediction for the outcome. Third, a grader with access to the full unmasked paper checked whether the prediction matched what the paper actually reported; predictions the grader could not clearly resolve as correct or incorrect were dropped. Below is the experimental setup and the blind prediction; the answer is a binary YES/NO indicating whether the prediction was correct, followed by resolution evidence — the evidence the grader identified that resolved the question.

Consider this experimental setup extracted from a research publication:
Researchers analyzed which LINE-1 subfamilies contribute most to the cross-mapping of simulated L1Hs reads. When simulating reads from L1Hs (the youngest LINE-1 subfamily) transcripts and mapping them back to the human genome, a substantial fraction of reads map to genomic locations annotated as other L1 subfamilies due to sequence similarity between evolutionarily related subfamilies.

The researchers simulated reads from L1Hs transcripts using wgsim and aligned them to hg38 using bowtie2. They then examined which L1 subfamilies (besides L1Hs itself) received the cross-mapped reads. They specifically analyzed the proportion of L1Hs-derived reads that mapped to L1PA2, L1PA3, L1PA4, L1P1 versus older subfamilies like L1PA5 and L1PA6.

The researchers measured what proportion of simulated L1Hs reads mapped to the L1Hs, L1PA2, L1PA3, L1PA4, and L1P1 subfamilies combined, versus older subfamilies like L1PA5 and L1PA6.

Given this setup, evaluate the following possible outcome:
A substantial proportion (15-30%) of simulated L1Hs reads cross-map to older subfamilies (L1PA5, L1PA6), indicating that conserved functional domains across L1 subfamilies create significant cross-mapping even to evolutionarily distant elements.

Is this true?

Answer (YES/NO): NO